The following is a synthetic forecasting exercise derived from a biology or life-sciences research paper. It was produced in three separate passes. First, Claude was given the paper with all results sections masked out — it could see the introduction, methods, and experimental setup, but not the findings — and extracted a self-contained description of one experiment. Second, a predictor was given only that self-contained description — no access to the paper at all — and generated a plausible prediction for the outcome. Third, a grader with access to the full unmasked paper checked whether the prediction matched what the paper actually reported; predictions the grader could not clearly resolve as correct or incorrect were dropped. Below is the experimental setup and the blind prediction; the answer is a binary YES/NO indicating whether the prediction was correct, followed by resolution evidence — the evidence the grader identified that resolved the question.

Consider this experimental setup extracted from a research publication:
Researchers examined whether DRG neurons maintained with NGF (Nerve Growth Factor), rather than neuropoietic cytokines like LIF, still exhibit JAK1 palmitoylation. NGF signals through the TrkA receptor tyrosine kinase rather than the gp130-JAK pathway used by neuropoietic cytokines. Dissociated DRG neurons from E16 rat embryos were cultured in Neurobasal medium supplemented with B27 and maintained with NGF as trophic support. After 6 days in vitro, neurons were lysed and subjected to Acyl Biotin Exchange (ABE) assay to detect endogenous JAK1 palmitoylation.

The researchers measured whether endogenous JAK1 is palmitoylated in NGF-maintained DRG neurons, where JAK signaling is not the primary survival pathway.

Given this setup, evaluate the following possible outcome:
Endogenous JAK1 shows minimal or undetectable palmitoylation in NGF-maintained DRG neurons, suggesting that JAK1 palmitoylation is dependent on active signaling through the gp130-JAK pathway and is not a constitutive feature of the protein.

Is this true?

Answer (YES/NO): NO